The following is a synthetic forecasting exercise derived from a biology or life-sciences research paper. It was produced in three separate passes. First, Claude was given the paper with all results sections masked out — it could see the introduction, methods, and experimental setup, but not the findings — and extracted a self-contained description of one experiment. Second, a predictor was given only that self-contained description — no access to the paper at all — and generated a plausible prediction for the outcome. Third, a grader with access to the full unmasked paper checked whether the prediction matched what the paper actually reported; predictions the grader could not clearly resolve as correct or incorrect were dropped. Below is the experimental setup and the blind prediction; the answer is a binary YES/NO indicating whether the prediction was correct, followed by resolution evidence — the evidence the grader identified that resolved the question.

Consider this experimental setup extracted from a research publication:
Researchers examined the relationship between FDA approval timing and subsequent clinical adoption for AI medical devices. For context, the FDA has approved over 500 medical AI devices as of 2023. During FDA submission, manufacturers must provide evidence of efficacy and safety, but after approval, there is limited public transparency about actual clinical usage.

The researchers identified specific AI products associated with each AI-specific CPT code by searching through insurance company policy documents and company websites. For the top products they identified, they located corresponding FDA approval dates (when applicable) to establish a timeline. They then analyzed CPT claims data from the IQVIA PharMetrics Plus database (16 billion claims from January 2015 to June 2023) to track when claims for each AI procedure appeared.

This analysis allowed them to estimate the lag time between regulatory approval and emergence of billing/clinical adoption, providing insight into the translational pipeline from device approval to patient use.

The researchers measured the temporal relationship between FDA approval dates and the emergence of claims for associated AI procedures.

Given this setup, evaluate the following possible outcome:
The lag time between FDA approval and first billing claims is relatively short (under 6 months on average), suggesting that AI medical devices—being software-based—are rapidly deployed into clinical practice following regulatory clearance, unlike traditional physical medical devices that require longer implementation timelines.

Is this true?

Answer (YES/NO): NO